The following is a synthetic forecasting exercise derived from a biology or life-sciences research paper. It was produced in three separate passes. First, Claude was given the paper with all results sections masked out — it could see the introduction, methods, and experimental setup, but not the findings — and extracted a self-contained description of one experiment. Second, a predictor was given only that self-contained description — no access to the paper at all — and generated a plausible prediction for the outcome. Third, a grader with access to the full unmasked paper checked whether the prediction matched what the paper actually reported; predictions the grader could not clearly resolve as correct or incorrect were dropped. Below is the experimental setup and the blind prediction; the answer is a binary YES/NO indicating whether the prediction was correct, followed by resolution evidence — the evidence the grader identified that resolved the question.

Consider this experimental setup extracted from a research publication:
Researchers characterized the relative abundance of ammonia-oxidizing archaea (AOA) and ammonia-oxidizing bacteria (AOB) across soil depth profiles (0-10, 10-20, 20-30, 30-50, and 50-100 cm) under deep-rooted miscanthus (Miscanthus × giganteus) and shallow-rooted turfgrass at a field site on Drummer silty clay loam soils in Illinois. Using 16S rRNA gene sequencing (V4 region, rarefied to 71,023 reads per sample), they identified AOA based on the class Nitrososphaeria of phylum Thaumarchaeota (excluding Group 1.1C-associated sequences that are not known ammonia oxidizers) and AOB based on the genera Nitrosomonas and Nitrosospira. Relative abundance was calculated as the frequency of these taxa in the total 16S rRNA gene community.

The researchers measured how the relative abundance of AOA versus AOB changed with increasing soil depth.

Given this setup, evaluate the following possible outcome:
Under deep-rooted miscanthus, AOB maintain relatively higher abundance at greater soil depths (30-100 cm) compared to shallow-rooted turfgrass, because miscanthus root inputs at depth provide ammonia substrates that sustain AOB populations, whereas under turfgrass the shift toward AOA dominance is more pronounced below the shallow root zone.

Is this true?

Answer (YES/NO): NO